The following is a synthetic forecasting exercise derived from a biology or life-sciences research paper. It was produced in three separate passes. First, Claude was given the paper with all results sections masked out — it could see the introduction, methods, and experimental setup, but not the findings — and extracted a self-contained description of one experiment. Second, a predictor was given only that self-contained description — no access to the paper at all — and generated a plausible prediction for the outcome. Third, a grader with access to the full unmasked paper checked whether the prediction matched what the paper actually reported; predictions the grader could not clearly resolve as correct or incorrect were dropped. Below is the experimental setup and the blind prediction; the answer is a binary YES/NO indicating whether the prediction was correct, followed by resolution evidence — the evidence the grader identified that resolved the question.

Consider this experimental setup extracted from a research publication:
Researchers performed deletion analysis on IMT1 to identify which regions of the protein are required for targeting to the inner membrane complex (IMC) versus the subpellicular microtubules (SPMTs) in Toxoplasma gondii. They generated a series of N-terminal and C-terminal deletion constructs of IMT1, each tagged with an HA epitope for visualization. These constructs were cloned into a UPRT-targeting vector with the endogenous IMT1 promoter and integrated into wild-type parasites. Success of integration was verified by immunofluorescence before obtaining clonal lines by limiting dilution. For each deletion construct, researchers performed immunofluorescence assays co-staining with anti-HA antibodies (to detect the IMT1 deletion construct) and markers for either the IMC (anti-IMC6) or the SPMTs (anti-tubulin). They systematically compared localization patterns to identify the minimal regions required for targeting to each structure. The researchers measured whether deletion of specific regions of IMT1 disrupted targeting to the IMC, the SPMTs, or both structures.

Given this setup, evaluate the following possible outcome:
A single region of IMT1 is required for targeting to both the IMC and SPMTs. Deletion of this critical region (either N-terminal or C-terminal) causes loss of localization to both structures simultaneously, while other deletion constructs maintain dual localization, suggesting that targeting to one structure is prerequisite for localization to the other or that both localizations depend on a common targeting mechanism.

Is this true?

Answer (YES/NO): NO